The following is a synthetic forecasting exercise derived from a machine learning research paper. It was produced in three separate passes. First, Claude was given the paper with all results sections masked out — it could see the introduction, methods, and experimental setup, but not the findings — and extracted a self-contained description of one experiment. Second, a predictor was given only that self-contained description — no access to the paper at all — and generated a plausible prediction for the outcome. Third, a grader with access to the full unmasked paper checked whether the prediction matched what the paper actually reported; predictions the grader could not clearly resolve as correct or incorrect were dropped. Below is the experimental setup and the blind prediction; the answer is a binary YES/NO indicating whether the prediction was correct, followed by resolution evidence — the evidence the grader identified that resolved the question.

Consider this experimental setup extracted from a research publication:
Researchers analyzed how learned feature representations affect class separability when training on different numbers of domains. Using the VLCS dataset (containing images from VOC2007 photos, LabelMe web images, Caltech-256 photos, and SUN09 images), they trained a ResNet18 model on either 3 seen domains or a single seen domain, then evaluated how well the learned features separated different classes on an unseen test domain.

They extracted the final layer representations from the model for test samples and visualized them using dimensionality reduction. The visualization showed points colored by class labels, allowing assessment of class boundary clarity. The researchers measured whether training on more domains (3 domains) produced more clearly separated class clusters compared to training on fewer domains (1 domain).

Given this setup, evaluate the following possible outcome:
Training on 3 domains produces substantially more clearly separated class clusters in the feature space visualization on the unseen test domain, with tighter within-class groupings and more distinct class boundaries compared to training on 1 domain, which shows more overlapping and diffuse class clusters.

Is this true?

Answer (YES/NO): NO